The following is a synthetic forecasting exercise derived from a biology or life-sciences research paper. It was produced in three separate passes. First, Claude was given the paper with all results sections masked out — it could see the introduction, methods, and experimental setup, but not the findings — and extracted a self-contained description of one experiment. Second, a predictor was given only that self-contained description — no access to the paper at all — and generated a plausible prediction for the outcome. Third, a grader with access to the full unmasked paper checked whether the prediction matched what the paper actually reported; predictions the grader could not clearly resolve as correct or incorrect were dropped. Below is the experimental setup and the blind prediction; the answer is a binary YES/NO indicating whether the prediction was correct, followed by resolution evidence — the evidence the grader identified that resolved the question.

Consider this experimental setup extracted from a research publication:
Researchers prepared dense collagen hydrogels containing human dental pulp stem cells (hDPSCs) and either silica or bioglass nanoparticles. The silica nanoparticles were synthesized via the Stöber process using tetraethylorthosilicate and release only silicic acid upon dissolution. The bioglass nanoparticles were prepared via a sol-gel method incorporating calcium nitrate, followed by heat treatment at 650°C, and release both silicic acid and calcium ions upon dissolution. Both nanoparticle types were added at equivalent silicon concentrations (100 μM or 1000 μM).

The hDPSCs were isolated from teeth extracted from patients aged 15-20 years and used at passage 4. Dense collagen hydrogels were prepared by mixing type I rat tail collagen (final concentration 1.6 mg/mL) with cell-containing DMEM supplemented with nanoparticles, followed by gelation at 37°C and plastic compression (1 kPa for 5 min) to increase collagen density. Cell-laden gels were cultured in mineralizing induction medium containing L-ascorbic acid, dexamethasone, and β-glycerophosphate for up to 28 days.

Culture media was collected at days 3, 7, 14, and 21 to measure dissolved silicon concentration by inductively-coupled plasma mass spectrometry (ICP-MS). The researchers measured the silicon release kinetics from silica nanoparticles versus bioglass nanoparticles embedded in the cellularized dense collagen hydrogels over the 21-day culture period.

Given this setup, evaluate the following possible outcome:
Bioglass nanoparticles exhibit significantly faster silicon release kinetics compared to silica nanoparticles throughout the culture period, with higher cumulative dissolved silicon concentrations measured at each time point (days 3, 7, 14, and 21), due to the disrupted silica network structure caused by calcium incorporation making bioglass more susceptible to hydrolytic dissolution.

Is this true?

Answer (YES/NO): NO